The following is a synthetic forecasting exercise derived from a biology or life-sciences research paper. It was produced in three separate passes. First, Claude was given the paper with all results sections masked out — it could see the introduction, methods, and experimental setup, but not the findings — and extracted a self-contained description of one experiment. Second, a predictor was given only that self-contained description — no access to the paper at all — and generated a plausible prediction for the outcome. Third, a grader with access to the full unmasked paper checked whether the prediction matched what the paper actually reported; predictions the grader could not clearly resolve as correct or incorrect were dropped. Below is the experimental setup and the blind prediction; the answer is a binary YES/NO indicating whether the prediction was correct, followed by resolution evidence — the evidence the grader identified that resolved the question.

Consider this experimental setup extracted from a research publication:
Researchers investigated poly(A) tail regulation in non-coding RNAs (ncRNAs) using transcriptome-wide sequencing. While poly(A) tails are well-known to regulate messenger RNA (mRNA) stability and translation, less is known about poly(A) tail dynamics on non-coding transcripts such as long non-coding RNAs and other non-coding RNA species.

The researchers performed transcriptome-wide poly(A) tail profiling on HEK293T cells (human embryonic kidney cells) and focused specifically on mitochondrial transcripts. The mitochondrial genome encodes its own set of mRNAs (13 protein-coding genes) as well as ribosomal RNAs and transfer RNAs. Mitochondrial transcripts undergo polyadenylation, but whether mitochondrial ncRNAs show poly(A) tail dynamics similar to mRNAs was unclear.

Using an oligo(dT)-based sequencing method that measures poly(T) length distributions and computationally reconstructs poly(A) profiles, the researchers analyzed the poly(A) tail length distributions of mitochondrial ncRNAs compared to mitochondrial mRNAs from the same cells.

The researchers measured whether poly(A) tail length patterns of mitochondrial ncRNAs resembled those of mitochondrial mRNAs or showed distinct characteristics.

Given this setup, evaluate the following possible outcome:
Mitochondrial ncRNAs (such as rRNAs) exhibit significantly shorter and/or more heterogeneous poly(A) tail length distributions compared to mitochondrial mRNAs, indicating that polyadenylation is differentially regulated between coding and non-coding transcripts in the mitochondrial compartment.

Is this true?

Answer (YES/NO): NO